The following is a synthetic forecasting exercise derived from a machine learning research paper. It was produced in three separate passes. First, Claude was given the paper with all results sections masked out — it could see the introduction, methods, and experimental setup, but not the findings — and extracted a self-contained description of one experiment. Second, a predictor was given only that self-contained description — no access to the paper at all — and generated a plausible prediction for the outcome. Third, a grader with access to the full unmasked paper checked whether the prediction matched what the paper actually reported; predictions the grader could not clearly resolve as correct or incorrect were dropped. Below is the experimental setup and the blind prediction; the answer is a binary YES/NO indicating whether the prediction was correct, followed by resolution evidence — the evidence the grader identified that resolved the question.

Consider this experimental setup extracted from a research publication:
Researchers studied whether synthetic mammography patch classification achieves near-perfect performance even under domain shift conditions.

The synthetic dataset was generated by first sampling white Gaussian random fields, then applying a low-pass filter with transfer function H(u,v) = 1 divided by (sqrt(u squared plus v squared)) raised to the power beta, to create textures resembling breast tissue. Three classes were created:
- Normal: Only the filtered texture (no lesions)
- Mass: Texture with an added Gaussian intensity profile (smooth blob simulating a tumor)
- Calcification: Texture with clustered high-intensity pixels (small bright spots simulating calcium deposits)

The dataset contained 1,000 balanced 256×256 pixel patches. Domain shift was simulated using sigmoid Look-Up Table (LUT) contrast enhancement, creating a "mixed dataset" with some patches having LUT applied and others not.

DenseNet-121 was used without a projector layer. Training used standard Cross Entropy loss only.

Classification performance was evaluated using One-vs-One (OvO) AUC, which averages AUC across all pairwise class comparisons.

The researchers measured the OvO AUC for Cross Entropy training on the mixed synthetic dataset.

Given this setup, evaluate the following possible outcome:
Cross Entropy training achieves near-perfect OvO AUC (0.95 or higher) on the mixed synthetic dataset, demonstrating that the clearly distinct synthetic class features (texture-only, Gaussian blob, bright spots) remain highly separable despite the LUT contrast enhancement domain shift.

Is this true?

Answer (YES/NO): YES